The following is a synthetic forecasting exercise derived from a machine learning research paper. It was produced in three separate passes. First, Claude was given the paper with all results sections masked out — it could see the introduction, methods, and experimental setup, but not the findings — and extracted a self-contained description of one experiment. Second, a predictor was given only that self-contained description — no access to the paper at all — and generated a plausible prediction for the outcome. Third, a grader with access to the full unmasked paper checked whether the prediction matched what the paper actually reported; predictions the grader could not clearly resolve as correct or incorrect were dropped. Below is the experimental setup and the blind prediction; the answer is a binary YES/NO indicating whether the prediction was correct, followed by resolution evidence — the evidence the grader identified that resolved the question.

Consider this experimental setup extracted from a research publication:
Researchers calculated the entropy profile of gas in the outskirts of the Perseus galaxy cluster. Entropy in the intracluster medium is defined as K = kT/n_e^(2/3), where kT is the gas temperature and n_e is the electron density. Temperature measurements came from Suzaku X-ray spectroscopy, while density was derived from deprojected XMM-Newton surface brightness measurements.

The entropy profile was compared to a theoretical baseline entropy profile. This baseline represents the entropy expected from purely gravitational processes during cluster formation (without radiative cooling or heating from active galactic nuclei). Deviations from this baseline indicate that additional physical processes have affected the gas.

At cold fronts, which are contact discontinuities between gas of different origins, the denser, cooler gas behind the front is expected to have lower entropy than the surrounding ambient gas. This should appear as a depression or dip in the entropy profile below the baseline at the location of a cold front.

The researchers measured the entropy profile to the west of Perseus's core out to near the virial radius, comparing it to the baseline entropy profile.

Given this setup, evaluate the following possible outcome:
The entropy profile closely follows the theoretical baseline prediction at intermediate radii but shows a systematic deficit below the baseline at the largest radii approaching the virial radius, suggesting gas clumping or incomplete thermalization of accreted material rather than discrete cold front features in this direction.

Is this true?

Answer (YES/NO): NO